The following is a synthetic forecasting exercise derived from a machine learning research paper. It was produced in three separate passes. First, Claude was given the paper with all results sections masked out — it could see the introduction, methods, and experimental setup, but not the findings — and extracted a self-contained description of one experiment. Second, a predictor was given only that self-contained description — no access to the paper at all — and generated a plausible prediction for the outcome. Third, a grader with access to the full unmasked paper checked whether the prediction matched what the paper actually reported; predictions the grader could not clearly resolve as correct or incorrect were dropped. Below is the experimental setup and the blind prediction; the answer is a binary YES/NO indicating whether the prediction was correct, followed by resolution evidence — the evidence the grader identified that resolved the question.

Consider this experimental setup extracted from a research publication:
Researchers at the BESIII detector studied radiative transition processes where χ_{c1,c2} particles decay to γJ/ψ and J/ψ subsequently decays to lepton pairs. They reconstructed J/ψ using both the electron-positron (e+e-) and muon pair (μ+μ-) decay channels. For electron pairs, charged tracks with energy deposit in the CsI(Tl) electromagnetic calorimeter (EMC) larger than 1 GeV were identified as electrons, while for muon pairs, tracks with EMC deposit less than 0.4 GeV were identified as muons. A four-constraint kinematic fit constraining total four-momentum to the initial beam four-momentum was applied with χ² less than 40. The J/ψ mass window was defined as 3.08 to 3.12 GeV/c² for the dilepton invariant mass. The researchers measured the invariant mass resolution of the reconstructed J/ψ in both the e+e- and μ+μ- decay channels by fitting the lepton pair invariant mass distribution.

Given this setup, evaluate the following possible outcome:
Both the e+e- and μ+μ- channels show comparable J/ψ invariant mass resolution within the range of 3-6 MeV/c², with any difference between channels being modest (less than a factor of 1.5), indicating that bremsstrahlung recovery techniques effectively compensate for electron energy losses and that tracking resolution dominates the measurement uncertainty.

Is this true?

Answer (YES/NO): NO